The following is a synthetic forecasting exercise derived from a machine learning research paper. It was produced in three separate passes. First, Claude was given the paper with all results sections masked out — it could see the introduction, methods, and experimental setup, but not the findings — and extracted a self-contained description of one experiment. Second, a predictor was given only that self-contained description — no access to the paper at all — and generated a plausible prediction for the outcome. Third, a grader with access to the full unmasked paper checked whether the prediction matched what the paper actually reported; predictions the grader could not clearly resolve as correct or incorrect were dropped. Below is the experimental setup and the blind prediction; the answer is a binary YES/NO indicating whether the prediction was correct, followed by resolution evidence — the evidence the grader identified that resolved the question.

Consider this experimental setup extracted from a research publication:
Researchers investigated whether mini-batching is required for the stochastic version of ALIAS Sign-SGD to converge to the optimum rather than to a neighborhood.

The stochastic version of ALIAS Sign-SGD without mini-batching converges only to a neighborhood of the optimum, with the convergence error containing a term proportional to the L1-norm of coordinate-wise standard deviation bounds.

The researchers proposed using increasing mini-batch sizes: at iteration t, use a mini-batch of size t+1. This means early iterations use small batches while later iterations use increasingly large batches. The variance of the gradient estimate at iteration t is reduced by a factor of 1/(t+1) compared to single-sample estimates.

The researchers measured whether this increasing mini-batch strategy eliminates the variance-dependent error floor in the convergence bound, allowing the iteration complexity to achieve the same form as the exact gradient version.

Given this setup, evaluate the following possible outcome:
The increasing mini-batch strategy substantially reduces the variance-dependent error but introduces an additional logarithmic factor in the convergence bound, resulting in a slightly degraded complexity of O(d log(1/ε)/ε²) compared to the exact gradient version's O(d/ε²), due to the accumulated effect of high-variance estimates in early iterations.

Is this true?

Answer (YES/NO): NO